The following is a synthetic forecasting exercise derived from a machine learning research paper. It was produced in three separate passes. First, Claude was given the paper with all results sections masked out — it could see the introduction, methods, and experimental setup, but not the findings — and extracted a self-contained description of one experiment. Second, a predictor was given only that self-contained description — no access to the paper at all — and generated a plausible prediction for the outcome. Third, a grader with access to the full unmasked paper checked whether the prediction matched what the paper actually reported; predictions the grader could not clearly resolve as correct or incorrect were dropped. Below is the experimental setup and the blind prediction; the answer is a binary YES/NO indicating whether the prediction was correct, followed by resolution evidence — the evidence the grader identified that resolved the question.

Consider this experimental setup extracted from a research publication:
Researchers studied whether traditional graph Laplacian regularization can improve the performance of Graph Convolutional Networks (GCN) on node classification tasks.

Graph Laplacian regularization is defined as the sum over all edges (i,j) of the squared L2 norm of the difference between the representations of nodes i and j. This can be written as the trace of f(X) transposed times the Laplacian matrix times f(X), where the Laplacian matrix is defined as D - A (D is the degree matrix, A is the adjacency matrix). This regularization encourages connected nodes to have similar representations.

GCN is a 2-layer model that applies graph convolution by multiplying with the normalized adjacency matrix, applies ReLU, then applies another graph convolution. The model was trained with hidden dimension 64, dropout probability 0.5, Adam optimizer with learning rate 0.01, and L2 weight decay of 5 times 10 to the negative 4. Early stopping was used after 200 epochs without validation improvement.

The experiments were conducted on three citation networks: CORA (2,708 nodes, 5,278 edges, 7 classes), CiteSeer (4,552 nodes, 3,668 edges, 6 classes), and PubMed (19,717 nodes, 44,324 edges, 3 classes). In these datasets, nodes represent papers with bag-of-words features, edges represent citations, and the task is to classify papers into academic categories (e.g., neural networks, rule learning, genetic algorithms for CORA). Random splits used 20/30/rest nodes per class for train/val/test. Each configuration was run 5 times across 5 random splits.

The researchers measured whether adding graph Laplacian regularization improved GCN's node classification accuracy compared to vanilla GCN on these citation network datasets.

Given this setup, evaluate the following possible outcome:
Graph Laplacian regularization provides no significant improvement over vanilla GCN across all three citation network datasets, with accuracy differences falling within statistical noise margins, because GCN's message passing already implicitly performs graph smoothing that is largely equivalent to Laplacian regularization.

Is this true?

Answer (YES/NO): YES